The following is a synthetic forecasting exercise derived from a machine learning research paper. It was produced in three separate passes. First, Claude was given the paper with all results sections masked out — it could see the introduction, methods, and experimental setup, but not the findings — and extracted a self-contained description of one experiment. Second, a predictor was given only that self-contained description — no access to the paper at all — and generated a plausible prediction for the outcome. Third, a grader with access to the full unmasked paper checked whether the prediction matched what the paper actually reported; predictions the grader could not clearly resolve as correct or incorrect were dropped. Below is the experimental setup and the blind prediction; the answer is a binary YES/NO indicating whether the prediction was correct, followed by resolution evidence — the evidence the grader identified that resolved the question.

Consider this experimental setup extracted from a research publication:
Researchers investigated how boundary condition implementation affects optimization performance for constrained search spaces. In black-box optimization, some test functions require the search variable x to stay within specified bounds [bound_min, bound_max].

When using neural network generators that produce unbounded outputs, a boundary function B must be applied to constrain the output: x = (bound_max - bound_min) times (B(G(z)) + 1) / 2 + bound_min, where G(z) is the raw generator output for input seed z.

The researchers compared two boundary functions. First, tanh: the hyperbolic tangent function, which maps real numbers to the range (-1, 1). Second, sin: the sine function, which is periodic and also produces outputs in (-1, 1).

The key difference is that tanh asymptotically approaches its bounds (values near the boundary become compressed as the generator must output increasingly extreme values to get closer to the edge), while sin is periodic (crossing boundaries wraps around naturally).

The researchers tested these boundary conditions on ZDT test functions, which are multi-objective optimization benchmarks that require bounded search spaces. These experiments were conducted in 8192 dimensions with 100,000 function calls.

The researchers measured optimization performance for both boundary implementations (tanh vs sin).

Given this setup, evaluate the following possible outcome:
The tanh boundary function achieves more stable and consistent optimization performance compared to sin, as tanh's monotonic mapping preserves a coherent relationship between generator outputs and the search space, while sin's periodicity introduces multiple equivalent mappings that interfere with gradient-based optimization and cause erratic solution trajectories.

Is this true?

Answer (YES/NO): NO